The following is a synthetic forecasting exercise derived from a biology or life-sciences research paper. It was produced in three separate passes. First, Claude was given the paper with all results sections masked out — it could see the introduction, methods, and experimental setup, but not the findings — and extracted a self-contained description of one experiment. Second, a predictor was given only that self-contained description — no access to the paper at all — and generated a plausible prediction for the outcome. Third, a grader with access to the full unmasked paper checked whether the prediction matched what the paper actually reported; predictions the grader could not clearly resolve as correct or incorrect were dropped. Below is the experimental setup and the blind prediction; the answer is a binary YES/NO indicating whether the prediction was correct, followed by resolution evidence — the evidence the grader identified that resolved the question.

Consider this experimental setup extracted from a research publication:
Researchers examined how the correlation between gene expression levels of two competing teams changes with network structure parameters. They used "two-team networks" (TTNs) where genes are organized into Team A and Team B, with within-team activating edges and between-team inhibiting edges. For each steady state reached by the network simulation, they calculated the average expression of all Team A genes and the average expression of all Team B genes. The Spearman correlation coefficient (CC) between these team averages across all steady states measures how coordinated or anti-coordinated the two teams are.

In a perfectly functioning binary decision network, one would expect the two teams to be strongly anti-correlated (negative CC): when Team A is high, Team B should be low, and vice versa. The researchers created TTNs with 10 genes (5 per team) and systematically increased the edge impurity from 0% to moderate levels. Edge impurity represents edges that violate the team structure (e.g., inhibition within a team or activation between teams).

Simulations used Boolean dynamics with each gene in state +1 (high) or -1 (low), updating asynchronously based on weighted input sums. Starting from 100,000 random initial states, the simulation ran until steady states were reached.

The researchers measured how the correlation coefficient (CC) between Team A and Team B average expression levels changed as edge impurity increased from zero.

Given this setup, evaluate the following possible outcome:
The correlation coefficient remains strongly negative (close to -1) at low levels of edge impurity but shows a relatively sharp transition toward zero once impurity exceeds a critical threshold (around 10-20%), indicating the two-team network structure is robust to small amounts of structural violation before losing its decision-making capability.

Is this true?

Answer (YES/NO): NO